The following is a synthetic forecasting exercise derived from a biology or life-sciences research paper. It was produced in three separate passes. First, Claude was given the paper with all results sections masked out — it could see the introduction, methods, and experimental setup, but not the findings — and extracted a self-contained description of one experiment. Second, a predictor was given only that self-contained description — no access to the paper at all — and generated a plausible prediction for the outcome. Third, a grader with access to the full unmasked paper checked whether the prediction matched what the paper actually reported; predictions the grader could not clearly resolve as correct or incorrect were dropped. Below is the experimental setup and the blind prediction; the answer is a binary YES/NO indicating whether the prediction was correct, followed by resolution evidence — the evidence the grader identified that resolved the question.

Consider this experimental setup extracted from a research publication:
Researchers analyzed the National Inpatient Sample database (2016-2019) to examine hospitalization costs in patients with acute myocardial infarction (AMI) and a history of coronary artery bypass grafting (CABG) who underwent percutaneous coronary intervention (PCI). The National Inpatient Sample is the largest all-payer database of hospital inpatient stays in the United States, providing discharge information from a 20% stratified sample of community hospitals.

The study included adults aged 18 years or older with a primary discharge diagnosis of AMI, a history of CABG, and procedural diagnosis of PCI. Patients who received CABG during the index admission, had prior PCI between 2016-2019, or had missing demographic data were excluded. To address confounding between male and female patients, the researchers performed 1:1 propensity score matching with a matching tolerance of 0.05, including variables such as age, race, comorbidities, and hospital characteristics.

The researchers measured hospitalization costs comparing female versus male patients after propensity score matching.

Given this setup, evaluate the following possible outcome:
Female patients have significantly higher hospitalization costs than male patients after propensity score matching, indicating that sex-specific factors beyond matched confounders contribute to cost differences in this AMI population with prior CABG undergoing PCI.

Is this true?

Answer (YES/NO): NO